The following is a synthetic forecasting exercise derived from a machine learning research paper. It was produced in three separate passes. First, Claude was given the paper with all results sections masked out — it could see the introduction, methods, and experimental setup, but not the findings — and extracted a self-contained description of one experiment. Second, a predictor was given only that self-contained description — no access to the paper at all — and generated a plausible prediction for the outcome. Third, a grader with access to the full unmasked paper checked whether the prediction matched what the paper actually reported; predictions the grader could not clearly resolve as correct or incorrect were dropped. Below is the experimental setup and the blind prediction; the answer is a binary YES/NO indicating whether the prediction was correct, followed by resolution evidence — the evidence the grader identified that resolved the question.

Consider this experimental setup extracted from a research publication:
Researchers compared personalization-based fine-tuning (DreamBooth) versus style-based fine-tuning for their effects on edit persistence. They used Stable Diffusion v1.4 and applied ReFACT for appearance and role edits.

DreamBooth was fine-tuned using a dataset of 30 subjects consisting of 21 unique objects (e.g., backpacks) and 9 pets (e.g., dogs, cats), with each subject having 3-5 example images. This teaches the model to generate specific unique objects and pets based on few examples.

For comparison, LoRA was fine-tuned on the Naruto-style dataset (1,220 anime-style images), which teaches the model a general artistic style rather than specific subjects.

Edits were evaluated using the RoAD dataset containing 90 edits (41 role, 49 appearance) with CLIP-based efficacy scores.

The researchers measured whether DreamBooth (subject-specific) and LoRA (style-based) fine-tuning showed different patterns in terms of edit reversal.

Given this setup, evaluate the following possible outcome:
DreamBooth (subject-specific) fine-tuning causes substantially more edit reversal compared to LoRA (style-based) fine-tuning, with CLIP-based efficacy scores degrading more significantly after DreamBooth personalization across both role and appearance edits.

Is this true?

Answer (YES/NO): NO